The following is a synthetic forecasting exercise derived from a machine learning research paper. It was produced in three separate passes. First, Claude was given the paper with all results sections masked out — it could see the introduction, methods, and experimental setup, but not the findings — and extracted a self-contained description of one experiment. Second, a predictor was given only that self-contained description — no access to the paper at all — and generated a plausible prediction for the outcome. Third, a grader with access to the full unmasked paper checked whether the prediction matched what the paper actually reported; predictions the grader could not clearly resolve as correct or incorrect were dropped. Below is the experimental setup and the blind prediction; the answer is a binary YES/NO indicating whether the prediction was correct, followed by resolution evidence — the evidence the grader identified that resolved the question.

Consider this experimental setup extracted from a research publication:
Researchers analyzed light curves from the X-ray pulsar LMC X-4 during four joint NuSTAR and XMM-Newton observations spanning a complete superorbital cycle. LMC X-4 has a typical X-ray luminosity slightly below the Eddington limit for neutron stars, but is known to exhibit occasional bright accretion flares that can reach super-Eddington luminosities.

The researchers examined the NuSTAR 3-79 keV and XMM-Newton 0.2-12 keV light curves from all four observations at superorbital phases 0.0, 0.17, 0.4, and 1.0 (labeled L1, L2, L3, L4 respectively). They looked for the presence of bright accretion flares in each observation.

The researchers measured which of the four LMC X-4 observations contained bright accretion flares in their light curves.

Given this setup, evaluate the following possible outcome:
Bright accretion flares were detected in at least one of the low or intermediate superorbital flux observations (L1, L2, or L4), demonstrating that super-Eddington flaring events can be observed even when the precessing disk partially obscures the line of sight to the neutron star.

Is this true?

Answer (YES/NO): NO